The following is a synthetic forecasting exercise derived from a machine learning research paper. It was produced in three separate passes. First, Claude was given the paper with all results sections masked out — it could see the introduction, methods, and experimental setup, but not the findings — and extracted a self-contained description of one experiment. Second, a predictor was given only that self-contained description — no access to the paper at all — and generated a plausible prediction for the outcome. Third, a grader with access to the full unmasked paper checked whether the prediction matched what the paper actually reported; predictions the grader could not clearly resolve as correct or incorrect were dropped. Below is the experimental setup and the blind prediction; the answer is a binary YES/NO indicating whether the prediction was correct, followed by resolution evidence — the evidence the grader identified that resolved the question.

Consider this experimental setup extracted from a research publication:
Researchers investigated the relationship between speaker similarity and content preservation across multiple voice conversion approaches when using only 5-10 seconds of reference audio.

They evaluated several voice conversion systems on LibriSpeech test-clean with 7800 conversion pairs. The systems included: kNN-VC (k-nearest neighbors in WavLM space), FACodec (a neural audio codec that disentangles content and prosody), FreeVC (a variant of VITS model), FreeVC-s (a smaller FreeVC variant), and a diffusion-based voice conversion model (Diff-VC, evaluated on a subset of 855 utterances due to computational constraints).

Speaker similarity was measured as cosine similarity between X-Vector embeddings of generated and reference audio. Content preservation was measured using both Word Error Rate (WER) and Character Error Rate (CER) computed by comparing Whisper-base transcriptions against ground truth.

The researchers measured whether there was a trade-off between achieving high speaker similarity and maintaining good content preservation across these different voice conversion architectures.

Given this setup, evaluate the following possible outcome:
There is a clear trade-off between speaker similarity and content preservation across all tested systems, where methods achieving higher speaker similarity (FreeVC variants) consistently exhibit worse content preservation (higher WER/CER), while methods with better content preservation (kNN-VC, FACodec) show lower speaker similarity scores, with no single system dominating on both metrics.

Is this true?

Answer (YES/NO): NO